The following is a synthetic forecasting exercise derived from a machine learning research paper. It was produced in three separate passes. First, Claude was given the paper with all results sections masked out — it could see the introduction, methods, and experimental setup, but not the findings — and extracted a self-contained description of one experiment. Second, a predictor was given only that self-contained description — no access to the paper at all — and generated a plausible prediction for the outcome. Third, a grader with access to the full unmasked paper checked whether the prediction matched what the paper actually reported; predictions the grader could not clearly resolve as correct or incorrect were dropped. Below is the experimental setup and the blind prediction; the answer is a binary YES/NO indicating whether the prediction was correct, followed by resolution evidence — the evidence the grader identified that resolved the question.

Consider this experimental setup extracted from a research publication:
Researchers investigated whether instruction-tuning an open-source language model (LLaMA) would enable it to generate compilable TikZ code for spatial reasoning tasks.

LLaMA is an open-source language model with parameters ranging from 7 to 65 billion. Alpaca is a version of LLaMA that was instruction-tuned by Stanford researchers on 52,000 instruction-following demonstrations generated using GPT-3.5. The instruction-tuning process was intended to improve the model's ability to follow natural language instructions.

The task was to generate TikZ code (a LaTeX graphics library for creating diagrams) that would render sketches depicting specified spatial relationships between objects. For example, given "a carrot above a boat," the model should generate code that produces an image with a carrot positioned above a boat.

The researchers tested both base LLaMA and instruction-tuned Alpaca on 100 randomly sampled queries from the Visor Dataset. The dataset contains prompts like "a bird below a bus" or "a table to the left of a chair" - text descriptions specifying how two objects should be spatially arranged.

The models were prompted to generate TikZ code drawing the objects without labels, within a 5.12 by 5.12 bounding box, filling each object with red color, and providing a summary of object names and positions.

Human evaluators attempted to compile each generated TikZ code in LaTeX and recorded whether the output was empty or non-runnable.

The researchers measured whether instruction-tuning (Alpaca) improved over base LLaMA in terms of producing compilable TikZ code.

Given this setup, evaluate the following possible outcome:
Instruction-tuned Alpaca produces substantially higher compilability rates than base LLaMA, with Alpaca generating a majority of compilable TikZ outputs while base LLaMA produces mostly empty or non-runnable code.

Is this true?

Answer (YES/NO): NO